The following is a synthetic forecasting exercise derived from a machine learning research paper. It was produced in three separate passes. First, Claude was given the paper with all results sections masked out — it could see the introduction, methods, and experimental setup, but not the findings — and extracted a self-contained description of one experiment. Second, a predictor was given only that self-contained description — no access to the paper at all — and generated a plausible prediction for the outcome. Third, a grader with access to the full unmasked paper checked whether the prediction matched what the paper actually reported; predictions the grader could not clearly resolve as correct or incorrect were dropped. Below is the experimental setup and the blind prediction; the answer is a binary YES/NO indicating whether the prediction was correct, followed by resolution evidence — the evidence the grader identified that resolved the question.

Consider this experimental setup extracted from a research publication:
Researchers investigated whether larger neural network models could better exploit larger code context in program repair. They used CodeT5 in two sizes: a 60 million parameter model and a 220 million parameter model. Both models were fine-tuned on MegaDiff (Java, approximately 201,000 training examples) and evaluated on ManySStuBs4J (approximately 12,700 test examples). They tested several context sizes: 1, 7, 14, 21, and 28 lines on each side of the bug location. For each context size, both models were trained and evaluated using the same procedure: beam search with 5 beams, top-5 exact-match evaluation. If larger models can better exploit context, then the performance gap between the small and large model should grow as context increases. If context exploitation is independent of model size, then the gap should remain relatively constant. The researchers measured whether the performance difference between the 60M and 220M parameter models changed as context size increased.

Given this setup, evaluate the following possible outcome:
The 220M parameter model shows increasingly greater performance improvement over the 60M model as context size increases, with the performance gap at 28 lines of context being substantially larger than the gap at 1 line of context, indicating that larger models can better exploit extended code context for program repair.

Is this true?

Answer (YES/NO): NO